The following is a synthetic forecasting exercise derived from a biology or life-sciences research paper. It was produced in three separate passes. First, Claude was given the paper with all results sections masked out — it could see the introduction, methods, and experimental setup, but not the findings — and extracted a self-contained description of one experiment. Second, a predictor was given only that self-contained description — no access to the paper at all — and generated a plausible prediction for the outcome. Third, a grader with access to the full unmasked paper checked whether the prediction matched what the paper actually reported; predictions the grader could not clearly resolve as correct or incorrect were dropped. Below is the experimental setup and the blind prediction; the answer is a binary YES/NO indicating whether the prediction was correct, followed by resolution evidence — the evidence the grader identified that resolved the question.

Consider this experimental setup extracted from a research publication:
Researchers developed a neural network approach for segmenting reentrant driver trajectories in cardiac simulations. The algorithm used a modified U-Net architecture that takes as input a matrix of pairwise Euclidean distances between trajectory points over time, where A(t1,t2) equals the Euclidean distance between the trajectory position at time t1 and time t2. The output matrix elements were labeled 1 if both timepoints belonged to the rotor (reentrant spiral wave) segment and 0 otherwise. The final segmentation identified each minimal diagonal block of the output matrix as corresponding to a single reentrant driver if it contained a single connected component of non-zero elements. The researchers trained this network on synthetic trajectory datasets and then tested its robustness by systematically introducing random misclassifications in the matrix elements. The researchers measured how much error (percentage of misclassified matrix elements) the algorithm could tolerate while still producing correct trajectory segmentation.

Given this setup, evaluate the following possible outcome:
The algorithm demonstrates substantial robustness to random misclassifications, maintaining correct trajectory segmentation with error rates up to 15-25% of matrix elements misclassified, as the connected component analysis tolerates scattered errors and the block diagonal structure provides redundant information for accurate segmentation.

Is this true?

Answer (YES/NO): NO